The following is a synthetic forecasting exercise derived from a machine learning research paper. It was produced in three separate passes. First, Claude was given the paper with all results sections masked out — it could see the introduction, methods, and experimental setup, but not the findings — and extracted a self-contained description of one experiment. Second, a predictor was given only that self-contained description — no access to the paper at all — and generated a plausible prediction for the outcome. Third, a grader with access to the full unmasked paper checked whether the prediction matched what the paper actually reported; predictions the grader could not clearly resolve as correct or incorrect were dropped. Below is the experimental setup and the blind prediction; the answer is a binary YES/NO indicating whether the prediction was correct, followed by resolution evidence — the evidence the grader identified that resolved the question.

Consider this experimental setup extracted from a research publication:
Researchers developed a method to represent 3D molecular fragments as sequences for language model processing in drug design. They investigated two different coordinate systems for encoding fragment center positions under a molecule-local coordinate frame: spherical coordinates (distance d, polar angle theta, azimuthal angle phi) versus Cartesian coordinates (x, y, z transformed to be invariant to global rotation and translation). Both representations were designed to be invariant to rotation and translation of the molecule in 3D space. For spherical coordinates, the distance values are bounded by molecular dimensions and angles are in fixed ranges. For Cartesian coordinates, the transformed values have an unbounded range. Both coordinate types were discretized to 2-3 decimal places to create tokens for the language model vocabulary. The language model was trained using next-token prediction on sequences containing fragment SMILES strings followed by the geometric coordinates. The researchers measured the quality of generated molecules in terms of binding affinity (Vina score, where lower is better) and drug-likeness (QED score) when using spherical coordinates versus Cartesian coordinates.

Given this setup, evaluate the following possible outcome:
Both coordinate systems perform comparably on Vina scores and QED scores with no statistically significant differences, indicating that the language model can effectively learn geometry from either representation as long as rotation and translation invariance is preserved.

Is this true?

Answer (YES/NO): NO